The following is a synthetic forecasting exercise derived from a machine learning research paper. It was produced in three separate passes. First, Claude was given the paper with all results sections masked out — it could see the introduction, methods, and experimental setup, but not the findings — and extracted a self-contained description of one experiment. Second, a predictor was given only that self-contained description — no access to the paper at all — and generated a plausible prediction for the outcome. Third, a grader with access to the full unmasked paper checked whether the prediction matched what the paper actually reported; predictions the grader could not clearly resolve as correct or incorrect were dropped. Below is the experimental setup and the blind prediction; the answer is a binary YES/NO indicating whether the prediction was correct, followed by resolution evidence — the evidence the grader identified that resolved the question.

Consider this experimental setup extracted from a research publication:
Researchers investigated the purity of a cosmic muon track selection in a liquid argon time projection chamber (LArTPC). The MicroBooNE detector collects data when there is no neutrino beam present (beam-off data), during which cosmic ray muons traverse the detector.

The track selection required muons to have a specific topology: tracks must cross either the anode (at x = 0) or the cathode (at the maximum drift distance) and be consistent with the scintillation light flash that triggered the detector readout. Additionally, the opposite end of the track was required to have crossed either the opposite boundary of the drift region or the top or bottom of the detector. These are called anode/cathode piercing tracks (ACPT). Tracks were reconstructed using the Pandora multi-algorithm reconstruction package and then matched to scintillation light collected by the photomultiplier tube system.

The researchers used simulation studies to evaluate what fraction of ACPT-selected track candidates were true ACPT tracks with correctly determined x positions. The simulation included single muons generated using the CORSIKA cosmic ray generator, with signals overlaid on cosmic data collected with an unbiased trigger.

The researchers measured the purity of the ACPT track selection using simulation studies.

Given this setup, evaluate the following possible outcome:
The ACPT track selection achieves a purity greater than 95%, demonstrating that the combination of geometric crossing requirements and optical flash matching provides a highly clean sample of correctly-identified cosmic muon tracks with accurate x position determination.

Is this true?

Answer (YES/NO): YES